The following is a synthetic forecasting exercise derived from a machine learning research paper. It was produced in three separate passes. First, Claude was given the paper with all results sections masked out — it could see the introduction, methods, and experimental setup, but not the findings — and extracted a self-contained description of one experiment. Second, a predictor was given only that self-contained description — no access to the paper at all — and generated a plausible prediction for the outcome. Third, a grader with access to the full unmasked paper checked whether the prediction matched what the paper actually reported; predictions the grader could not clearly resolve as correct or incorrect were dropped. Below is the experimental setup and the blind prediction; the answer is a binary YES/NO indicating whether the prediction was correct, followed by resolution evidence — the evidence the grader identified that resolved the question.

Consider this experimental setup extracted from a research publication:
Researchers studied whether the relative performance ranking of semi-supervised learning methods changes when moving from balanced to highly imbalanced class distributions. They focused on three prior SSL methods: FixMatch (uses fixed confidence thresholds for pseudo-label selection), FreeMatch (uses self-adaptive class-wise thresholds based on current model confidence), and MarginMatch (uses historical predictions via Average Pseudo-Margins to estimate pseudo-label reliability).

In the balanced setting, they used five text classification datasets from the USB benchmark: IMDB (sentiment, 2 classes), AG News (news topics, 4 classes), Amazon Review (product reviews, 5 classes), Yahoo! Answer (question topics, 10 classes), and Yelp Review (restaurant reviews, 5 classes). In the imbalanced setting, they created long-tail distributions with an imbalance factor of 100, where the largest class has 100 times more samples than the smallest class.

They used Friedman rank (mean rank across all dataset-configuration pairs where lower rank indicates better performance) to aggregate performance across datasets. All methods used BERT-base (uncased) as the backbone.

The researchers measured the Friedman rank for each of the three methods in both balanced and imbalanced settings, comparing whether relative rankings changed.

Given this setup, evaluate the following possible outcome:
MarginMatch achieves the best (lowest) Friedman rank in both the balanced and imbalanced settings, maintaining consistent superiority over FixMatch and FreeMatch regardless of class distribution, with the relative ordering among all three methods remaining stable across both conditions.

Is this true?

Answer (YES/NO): NO